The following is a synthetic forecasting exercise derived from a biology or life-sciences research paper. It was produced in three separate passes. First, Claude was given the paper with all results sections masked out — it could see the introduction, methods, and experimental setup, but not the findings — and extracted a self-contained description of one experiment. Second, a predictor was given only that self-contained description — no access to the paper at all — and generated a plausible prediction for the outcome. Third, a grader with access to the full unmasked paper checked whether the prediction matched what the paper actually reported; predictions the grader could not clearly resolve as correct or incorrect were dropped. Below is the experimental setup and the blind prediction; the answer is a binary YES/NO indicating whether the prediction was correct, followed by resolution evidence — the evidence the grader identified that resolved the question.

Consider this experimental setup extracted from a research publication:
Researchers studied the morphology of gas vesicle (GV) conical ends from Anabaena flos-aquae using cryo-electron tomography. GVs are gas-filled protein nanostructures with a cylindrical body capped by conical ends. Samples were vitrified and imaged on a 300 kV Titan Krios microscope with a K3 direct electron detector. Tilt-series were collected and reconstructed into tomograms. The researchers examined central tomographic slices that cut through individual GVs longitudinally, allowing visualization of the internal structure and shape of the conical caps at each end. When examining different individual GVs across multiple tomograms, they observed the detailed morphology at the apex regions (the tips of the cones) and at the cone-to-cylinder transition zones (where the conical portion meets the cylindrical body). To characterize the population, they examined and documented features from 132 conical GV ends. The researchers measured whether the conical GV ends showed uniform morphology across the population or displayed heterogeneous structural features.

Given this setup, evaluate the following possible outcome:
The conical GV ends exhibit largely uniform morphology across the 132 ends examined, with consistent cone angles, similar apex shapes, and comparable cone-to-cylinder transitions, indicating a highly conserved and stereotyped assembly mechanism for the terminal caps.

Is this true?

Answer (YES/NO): NO